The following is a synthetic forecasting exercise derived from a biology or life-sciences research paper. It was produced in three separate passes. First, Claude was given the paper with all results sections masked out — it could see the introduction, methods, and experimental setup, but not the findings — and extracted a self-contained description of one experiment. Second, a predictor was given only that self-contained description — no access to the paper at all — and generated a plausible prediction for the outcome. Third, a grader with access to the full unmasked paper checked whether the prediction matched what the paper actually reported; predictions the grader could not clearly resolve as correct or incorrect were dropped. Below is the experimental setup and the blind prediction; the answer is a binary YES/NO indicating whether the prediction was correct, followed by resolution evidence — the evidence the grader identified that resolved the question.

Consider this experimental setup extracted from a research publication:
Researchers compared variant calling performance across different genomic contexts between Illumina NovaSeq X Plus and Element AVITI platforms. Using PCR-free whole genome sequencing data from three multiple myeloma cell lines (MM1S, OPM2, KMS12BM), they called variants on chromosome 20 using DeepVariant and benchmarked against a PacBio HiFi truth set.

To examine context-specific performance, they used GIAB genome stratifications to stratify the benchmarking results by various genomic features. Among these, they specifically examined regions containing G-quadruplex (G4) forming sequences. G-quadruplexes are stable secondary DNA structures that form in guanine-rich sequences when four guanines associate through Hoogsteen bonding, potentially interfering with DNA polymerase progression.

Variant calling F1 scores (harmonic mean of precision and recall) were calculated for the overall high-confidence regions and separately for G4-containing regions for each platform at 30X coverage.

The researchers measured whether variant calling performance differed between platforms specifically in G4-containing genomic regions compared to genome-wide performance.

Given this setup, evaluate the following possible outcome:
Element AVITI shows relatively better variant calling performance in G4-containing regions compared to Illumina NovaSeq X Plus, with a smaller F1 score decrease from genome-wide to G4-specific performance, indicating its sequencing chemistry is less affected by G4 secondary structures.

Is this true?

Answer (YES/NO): NO